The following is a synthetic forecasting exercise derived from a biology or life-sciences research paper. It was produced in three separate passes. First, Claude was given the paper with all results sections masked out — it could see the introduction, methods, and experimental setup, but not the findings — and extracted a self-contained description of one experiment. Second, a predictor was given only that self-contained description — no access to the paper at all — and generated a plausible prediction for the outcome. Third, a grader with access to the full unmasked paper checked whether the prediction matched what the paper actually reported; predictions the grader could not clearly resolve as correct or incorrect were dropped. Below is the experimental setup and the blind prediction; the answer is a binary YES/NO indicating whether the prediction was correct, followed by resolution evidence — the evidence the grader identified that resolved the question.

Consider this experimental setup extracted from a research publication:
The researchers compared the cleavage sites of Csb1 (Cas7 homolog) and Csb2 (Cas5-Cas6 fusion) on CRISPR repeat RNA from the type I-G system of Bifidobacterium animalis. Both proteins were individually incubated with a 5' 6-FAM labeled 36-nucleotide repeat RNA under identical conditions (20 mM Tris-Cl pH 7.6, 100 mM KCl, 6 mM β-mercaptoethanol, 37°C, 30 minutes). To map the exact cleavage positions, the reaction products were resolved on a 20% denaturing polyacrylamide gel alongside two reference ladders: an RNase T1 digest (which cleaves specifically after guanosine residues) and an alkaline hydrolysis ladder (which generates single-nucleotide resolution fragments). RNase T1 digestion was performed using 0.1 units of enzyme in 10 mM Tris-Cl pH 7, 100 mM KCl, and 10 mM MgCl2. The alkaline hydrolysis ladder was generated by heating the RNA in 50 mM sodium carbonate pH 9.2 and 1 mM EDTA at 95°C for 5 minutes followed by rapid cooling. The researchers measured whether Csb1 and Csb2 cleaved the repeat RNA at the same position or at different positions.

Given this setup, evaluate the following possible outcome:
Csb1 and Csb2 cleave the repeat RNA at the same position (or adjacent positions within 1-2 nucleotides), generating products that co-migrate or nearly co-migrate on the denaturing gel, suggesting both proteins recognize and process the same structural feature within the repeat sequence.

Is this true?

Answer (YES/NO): YES